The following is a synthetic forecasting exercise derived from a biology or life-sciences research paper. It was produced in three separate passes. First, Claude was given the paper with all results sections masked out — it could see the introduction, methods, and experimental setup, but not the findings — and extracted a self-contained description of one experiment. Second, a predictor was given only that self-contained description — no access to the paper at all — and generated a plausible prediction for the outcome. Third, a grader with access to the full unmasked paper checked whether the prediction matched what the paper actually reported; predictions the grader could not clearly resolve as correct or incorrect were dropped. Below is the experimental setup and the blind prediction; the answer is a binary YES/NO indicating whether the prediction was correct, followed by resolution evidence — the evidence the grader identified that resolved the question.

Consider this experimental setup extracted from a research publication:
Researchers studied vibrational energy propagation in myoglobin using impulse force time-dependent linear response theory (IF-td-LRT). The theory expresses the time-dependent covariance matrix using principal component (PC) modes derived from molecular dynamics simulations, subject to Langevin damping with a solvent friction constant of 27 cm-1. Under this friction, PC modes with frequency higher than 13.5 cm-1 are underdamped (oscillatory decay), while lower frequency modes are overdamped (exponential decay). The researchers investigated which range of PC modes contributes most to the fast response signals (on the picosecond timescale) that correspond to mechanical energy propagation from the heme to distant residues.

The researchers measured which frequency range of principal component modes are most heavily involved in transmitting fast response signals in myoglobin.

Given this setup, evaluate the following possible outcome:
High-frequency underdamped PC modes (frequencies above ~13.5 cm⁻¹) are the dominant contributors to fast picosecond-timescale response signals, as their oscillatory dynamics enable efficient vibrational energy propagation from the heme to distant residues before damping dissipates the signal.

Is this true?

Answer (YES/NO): NO